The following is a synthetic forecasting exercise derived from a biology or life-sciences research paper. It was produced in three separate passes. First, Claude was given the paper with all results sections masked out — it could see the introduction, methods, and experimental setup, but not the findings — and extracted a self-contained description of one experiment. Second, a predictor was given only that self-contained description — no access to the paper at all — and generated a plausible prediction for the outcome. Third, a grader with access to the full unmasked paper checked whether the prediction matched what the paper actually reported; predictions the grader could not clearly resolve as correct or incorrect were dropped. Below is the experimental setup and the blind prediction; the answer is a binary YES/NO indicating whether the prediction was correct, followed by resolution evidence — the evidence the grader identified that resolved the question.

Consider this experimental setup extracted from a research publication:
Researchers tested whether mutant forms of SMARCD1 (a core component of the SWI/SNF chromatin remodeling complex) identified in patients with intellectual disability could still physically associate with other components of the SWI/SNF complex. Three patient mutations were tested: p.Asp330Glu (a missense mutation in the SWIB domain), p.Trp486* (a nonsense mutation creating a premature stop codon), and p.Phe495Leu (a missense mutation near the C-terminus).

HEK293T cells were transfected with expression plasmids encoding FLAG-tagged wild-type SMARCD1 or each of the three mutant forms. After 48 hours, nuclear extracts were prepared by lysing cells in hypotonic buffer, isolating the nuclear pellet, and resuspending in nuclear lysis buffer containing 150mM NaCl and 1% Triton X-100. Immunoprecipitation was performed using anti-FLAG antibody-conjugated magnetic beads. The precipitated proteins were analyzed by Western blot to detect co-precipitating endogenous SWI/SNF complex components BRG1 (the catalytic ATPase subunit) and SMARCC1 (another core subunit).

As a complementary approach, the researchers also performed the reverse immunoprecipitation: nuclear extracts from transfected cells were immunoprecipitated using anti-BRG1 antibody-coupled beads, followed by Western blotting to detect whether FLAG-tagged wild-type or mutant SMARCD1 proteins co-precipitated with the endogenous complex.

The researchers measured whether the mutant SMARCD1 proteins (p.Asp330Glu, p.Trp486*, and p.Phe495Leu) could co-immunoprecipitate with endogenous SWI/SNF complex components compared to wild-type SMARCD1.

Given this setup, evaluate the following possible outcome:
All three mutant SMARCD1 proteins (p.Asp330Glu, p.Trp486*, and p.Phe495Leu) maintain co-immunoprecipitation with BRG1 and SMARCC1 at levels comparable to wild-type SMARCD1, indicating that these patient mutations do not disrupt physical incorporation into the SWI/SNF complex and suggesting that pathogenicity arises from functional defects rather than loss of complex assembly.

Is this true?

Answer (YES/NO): YES